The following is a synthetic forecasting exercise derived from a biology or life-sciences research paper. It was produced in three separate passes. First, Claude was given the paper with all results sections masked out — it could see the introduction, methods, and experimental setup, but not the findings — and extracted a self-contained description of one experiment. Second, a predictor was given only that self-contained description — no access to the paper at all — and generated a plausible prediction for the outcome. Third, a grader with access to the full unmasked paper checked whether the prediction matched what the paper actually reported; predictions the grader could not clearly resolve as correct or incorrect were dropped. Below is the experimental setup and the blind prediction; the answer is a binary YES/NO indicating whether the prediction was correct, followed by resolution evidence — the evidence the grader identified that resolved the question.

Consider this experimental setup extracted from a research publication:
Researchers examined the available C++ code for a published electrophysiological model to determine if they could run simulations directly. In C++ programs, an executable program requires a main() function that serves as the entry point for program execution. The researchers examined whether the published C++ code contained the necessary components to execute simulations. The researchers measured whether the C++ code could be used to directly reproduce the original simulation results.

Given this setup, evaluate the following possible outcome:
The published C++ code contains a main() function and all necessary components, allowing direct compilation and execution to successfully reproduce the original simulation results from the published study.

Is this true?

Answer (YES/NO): NO